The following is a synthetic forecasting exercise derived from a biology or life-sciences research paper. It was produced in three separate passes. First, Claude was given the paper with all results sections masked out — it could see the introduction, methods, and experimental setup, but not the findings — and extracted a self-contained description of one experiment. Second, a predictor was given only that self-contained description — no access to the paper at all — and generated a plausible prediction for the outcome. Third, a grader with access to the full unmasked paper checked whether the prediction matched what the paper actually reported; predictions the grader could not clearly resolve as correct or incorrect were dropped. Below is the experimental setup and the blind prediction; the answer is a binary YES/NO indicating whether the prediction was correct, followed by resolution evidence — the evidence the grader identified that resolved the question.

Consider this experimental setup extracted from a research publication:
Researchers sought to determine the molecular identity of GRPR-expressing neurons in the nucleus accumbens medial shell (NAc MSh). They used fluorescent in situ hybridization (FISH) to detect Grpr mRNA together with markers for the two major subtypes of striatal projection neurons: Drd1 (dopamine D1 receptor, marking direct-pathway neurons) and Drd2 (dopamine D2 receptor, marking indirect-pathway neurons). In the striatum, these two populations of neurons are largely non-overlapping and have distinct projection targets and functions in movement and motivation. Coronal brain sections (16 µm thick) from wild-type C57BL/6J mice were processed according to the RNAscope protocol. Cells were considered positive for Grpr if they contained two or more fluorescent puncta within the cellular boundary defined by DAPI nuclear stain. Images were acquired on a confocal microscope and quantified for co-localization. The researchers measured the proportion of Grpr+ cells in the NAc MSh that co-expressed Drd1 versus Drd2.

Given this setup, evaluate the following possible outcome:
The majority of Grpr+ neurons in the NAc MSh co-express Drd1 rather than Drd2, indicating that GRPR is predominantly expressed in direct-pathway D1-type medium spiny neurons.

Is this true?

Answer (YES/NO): NO